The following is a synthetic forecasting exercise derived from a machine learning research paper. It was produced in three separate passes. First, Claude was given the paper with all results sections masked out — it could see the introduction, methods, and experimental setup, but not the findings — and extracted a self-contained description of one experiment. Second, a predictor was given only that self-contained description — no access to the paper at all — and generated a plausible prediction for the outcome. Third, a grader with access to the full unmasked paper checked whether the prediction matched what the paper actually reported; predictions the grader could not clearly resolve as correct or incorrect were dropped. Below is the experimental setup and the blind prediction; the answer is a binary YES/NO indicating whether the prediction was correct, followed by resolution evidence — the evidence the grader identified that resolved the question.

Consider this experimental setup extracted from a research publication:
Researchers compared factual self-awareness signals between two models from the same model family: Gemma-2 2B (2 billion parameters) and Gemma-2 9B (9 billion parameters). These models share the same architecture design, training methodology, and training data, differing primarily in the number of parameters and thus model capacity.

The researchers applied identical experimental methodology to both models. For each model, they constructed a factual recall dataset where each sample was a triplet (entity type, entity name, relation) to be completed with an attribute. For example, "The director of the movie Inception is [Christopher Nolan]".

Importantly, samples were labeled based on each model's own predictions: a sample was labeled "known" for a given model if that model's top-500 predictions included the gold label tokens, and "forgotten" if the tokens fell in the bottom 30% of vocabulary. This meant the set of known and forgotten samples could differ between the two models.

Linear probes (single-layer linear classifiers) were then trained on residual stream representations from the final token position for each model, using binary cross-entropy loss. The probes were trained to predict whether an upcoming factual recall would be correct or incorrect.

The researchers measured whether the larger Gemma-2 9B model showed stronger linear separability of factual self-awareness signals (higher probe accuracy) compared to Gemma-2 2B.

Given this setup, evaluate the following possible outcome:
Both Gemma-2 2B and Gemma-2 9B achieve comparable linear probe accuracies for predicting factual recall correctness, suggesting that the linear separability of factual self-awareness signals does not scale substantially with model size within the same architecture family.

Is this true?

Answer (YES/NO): YES